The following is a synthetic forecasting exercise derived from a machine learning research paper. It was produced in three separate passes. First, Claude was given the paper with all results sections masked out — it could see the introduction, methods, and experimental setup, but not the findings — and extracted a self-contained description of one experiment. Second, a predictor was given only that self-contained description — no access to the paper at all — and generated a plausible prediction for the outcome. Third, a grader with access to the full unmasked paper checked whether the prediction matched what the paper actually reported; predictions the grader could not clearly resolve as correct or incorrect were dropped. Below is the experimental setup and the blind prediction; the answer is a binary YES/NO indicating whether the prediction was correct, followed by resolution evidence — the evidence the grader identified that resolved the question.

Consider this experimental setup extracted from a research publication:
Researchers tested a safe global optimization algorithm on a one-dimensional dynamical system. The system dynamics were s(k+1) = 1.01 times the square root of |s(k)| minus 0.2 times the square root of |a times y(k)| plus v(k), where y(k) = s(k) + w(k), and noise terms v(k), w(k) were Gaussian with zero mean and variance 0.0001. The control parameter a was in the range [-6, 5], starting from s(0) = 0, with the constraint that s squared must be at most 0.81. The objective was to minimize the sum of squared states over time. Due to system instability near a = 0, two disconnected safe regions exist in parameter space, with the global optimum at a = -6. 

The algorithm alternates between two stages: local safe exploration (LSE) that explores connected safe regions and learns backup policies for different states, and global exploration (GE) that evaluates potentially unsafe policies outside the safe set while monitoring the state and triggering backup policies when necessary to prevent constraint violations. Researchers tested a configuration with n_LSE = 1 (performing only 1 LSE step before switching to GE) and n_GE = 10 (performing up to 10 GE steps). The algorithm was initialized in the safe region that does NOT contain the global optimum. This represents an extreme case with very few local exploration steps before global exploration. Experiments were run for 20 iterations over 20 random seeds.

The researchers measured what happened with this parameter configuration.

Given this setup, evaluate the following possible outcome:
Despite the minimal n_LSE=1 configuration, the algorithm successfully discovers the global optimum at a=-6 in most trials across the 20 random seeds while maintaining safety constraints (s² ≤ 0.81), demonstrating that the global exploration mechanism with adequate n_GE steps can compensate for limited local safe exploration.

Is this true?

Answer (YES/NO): NO